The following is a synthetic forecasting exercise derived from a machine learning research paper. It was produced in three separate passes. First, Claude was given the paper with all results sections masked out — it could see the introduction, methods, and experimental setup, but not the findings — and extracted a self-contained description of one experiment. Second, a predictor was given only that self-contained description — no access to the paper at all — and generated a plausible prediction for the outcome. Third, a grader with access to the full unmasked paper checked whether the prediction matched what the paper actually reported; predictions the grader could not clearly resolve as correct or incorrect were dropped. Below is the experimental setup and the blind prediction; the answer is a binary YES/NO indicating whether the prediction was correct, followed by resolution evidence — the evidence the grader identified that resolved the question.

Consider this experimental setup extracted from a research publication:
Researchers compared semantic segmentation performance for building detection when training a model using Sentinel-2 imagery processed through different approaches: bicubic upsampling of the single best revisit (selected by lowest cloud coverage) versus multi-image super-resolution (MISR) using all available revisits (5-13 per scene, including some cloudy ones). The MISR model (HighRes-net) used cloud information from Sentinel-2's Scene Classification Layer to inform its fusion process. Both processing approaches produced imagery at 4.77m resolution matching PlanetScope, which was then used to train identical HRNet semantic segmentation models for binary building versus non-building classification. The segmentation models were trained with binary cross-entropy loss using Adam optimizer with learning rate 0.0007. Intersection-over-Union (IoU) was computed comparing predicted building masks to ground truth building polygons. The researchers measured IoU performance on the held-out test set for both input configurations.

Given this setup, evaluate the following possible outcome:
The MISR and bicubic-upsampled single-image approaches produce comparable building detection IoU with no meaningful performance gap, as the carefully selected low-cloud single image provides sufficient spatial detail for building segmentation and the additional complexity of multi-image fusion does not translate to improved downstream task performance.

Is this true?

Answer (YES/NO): YES